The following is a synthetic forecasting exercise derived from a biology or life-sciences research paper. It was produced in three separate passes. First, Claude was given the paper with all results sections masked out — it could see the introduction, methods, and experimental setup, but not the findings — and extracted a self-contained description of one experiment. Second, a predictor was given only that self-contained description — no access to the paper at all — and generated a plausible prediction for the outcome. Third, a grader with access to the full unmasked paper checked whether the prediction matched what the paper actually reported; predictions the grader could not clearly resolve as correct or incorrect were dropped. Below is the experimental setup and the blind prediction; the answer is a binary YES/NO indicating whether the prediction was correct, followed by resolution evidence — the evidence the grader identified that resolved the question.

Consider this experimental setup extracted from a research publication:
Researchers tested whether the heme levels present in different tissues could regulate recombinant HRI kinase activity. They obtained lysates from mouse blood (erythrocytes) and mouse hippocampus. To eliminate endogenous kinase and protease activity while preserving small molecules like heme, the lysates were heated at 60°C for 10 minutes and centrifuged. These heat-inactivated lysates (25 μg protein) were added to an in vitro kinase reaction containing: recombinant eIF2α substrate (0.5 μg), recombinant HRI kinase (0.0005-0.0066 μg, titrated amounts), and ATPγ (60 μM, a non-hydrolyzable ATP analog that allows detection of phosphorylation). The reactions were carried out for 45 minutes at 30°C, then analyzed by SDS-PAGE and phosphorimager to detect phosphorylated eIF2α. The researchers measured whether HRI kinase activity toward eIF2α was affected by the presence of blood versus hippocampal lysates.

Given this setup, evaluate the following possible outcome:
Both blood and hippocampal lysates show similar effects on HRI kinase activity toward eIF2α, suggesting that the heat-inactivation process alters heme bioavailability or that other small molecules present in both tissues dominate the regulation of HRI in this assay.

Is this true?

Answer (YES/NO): NO